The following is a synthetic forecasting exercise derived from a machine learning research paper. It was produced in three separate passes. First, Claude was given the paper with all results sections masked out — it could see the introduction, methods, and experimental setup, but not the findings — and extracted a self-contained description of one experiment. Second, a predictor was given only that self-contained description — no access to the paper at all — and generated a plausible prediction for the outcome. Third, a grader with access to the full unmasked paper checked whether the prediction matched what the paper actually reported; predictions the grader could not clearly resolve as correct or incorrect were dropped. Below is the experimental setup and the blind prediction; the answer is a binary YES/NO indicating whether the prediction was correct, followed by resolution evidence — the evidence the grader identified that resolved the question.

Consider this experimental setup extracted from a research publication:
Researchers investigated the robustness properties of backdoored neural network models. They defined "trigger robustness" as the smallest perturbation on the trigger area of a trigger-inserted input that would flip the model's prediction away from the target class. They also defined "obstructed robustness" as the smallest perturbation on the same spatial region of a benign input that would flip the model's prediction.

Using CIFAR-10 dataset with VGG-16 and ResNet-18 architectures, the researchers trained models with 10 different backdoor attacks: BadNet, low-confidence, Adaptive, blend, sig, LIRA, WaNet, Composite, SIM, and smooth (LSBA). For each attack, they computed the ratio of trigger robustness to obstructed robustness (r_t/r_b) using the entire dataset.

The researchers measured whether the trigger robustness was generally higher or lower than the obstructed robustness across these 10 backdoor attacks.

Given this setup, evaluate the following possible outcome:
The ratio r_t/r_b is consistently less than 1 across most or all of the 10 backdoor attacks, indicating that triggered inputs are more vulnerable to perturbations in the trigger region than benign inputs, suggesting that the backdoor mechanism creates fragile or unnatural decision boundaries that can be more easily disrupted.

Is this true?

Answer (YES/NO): NO